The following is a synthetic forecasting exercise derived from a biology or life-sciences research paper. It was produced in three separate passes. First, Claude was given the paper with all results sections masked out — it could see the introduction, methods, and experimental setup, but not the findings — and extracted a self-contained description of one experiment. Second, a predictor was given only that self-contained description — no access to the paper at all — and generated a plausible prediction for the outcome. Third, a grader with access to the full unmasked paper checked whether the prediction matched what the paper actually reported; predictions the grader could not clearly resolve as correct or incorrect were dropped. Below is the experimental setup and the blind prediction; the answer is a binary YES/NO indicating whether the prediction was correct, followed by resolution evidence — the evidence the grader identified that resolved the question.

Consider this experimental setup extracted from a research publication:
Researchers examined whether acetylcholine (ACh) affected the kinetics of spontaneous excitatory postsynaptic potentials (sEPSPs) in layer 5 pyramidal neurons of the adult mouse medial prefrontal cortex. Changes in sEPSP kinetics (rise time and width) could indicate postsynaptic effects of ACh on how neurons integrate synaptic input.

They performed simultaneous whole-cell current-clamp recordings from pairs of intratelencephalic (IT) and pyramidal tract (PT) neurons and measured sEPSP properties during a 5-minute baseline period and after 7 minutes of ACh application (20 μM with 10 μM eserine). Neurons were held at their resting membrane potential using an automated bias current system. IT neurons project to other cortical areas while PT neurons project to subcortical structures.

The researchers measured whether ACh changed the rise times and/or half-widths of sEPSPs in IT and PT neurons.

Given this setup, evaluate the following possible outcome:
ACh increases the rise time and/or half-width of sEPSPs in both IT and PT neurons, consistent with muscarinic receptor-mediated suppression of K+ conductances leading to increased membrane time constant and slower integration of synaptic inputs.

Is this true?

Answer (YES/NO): NO